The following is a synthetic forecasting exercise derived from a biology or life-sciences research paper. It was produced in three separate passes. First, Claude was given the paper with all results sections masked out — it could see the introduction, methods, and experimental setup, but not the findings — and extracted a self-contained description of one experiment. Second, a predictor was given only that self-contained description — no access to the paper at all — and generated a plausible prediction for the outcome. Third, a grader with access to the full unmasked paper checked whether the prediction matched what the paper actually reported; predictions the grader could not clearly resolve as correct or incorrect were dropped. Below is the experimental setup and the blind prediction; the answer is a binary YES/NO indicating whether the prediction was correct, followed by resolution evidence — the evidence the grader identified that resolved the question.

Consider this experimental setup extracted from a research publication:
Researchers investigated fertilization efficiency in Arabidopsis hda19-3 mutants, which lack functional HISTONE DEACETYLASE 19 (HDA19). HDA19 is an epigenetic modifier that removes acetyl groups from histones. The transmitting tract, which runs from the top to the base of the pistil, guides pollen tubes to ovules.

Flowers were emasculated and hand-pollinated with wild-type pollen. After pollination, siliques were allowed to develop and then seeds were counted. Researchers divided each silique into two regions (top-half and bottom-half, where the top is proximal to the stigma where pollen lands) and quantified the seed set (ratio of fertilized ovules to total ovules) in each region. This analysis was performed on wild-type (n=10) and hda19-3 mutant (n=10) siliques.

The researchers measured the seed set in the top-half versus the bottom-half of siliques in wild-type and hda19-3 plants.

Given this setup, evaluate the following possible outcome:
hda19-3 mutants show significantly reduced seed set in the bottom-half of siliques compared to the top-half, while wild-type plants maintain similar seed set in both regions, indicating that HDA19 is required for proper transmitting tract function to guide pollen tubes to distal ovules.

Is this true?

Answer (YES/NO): YES